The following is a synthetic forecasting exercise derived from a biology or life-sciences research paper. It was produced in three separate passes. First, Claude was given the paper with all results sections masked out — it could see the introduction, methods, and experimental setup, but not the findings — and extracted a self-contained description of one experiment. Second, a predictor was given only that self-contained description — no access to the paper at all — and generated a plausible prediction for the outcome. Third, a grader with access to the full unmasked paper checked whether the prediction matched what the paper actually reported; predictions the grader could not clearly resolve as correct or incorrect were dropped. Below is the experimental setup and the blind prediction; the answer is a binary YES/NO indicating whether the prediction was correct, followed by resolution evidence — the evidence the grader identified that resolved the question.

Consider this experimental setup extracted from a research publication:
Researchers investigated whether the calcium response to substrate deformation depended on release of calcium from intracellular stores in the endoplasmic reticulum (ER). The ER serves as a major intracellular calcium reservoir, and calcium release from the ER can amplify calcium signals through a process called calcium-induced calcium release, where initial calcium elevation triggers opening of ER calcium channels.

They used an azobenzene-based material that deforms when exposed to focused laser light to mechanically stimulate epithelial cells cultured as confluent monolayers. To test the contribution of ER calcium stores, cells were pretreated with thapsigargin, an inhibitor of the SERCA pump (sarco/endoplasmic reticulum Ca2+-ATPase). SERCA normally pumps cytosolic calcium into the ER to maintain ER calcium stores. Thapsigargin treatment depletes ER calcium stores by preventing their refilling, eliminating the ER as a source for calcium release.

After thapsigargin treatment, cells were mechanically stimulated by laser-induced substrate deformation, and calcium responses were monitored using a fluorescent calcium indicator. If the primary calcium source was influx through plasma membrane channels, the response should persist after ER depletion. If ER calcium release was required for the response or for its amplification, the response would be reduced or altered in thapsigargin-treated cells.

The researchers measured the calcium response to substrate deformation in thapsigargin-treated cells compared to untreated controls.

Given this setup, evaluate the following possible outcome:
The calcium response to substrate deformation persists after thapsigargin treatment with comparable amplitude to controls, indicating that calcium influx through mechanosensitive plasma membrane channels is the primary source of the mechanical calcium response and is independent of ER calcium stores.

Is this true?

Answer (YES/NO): NO